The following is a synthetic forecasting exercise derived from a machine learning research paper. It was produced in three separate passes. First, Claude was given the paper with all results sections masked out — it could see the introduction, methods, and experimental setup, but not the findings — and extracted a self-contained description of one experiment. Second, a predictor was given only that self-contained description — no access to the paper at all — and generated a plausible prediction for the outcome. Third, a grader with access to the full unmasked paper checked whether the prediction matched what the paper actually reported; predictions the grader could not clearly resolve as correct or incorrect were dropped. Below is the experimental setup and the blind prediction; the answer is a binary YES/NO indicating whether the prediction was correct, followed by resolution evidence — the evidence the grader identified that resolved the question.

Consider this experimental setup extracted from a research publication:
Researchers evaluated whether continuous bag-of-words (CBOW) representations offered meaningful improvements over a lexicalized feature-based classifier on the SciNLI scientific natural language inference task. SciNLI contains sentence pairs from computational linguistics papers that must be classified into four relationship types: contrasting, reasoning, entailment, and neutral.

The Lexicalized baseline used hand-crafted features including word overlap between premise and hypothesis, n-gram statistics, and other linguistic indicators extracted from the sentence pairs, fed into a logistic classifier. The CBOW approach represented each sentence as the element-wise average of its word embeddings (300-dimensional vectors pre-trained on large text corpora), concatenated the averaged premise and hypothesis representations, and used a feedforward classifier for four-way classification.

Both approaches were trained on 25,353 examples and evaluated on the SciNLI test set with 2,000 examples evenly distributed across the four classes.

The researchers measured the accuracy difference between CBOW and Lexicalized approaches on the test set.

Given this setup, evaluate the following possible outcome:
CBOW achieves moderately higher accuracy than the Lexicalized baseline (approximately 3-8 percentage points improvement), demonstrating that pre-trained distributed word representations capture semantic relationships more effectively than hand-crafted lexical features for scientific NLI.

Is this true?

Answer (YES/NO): YES